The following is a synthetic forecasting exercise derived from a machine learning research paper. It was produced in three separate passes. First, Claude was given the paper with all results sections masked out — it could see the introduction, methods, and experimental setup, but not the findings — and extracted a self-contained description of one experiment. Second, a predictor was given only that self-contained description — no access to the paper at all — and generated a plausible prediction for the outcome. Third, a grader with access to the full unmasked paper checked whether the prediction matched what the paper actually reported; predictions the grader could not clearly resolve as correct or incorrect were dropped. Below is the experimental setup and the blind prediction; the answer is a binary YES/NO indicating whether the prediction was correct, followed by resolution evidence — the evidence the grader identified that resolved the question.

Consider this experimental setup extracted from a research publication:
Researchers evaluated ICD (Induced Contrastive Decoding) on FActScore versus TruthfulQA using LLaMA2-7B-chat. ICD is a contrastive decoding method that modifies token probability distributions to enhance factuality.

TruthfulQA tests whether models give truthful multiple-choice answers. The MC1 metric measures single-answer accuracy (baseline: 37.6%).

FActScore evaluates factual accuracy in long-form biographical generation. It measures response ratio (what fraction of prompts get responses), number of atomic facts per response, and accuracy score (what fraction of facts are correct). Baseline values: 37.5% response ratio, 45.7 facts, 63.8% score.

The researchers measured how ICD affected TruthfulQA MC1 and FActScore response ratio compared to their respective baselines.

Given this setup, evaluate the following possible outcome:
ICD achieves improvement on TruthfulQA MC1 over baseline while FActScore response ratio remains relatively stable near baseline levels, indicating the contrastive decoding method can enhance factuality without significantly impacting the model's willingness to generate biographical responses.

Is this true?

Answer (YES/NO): YES